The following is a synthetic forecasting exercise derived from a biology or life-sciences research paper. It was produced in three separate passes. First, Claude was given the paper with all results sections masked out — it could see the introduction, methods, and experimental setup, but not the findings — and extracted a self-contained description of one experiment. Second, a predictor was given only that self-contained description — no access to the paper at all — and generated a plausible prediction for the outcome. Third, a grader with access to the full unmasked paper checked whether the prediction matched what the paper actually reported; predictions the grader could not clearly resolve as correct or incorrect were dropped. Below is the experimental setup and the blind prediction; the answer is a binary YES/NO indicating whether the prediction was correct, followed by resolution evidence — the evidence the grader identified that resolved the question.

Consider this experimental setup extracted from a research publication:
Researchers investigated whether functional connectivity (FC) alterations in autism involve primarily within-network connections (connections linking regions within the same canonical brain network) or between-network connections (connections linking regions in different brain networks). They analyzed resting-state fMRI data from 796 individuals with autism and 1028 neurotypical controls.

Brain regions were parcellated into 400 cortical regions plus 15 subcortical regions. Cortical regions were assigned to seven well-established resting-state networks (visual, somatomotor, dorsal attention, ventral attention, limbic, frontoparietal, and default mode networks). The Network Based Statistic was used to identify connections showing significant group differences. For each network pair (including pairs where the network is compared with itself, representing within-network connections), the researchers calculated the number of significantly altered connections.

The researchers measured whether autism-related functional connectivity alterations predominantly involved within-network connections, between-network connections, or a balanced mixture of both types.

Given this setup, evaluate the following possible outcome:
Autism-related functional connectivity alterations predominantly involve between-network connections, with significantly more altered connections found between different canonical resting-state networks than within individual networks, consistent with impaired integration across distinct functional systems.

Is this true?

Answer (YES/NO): NO